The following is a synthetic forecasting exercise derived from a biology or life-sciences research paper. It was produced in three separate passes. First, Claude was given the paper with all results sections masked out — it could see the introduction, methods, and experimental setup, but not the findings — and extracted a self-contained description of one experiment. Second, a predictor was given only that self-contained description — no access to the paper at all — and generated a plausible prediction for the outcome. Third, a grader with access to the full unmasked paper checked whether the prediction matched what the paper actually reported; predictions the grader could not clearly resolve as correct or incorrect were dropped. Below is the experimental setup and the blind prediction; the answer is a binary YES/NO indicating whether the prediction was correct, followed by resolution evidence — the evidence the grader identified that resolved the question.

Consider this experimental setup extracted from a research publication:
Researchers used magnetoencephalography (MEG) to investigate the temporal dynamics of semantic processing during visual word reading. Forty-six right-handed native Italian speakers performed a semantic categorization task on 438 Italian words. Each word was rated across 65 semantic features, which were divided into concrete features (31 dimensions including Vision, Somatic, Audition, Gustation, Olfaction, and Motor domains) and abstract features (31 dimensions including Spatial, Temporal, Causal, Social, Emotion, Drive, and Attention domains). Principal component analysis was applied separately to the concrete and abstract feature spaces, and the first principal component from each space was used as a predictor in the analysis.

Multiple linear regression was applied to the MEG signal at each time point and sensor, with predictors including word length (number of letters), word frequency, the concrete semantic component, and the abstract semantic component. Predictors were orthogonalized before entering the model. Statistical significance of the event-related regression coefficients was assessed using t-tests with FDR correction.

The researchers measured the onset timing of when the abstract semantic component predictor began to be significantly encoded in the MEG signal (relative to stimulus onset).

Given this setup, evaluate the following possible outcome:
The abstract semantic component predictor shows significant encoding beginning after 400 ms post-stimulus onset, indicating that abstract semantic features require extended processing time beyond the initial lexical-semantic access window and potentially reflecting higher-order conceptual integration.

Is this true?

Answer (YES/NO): NO